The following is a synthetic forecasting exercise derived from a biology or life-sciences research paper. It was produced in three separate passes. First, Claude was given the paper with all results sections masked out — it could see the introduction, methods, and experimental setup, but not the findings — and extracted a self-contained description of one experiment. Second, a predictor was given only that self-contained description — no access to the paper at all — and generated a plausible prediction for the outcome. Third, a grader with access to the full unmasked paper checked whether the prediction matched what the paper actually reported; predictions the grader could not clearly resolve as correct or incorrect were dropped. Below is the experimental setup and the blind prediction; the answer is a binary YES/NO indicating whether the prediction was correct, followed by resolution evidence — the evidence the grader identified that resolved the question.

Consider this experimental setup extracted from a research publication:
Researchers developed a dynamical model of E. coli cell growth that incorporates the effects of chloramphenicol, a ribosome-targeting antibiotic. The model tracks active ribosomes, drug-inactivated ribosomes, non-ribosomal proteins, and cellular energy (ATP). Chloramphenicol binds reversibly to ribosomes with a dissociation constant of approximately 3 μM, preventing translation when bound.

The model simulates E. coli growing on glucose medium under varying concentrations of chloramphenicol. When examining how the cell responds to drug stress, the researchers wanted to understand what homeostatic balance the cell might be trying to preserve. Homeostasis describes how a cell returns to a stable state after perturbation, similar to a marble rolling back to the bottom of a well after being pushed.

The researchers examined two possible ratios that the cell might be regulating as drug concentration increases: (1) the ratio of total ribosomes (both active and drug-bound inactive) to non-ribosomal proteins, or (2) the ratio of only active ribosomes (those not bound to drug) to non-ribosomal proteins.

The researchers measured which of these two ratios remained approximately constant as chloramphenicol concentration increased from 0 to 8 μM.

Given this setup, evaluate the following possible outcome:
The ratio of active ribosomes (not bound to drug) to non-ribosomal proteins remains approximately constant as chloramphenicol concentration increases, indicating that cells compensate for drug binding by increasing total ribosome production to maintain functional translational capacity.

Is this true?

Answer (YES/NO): YES